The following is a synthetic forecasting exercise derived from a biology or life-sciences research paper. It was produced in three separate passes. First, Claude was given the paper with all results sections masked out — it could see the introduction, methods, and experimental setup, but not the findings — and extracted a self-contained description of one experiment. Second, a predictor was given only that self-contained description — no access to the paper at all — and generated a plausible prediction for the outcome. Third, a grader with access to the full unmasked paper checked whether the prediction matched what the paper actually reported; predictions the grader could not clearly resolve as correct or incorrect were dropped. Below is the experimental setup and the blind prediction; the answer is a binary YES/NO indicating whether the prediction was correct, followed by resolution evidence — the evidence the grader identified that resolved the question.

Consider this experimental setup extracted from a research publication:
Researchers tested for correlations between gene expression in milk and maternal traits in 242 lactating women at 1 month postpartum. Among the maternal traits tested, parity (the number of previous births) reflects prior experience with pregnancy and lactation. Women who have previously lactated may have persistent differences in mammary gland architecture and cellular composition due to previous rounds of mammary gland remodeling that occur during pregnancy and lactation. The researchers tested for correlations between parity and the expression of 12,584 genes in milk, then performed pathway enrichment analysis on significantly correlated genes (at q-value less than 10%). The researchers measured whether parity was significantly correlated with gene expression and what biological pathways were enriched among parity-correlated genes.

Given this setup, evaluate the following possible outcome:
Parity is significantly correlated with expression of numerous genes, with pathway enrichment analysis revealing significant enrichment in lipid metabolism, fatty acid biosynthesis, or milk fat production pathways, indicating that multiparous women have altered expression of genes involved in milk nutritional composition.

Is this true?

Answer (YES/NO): NO